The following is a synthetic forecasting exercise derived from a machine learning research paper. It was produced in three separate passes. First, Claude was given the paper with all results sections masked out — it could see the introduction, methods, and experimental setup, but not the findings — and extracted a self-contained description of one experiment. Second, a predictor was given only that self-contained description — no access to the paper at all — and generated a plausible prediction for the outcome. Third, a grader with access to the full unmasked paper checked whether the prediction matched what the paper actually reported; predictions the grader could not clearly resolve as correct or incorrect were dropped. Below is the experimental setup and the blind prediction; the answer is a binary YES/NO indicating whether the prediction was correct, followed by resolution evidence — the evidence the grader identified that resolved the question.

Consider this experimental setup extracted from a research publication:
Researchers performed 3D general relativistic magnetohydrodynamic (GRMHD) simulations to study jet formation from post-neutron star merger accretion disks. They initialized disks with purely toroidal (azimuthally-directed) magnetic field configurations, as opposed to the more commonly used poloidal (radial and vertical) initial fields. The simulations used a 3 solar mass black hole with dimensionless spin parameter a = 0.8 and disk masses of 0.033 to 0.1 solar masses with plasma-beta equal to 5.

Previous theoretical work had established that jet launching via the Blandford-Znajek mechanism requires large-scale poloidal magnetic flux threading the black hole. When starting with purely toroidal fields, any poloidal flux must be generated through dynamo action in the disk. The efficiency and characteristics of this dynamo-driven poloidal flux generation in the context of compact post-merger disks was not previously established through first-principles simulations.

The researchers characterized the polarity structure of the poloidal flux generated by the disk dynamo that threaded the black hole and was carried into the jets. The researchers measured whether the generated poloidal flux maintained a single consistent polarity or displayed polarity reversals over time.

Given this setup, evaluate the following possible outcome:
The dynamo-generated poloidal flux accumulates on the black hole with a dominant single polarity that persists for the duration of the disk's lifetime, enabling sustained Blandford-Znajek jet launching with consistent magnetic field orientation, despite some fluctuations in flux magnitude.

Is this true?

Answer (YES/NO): NO